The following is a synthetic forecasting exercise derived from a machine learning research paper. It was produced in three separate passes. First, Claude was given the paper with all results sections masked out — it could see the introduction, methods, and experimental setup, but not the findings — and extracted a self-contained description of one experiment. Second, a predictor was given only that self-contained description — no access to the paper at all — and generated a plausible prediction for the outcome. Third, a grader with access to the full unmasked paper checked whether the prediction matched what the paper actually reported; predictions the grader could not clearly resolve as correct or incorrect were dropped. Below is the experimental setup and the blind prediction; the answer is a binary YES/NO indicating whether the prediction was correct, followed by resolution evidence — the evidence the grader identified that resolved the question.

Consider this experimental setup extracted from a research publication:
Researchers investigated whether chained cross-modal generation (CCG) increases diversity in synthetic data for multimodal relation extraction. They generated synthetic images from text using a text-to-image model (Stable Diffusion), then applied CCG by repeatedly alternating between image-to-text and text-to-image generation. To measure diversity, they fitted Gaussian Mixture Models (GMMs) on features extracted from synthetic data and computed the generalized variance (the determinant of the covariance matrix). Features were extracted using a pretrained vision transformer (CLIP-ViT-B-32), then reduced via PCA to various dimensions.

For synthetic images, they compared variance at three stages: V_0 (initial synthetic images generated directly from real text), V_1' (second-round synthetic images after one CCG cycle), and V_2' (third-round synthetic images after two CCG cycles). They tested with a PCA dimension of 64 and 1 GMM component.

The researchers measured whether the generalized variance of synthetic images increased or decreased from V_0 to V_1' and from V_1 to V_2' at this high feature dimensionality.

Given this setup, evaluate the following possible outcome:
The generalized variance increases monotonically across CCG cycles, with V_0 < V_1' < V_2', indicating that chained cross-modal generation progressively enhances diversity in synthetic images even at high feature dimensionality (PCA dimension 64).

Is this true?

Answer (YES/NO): NO